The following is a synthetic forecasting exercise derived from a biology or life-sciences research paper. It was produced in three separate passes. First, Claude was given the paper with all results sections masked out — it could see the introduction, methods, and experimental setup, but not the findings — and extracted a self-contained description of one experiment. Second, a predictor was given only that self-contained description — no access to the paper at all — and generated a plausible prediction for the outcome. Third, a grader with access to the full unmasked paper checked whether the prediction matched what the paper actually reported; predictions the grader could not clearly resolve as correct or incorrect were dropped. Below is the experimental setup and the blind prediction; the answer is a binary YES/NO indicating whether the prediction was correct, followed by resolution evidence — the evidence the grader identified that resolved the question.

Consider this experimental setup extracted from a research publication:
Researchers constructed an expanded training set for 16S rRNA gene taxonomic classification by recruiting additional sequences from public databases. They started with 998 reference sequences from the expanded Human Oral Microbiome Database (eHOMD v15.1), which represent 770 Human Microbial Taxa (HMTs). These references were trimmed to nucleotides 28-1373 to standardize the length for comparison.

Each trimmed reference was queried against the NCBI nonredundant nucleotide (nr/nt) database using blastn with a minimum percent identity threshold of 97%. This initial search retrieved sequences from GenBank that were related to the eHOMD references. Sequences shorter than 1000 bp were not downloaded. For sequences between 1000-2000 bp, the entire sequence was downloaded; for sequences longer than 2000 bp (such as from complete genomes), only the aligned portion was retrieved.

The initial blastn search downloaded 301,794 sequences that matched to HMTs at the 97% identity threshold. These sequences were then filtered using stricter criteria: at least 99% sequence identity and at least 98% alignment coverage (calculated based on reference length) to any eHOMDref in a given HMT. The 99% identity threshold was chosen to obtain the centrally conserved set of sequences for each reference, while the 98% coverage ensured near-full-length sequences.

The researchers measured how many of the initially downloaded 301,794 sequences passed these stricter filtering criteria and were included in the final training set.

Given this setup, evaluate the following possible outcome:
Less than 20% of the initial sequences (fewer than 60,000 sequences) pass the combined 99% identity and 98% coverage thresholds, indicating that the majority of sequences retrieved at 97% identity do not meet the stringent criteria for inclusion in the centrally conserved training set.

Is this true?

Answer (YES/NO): NO